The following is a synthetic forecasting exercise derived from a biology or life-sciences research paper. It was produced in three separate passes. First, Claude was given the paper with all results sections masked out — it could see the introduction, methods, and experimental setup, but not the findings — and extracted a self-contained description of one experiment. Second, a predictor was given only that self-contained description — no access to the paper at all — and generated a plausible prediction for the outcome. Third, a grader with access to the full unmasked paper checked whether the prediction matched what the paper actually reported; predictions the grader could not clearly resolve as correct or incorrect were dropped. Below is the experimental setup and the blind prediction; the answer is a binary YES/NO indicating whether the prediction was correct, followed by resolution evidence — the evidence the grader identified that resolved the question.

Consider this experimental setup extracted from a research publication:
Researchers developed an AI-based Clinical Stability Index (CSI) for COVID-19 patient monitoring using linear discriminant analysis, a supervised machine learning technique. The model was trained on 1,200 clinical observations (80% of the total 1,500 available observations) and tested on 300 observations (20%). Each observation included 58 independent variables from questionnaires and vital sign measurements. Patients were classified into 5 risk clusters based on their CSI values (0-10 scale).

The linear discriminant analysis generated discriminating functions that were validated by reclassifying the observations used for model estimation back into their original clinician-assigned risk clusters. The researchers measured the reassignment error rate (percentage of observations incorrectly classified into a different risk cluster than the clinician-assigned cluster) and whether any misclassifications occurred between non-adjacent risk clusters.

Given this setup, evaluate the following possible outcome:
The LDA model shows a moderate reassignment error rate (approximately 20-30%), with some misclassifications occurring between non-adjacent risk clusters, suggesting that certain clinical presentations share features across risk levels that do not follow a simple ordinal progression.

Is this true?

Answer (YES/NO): NO